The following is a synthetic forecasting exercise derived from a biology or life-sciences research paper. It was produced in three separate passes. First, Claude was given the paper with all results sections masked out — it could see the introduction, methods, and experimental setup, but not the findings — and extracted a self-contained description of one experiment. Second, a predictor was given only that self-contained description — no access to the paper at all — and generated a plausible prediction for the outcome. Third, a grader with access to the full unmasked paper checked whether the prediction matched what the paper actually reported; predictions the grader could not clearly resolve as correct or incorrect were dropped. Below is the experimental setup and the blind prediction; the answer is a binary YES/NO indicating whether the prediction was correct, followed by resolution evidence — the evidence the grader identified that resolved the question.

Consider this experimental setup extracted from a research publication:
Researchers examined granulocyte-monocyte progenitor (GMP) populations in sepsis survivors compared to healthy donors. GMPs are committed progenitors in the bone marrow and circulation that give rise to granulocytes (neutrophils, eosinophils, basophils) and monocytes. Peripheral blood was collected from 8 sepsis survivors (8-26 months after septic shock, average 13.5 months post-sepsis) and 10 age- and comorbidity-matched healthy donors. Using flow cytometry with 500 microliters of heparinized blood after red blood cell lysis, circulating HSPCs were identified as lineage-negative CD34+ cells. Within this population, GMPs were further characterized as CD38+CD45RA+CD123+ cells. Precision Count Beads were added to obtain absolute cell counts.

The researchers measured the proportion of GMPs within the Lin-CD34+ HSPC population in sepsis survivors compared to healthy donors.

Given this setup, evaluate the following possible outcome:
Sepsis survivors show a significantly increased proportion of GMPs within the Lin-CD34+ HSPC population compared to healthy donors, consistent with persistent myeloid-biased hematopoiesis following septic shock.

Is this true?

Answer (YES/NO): NO